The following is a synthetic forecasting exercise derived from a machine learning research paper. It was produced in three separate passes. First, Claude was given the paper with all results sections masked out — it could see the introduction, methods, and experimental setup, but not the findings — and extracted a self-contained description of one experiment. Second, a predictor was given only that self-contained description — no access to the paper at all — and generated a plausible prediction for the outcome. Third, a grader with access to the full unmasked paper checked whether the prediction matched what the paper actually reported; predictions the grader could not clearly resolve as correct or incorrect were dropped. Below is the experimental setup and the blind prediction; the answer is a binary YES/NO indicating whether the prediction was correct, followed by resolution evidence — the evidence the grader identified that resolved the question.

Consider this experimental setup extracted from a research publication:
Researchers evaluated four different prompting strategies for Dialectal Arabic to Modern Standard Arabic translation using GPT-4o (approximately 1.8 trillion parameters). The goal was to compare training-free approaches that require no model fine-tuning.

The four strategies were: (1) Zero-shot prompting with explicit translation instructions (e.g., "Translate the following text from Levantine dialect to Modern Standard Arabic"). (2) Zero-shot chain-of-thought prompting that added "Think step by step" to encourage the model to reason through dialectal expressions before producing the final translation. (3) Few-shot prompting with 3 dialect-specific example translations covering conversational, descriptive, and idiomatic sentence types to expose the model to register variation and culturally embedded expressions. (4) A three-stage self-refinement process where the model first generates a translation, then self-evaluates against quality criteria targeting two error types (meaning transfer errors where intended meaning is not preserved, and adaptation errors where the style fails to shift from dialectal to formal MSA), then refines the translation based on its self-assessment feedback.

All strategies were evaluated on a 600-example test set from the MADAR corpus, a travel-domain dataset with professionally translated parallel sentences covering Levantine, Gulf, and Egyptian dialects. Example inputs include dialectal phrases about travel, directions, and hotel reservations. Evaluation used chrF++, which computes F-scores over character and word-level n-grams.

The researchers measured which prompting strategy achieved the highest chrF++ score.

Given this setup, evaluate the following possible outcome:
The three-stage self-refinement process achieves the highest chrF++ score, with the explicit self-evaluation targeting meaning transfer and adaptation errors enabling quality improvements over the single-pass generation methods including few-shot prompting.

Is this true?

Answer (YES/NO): NO